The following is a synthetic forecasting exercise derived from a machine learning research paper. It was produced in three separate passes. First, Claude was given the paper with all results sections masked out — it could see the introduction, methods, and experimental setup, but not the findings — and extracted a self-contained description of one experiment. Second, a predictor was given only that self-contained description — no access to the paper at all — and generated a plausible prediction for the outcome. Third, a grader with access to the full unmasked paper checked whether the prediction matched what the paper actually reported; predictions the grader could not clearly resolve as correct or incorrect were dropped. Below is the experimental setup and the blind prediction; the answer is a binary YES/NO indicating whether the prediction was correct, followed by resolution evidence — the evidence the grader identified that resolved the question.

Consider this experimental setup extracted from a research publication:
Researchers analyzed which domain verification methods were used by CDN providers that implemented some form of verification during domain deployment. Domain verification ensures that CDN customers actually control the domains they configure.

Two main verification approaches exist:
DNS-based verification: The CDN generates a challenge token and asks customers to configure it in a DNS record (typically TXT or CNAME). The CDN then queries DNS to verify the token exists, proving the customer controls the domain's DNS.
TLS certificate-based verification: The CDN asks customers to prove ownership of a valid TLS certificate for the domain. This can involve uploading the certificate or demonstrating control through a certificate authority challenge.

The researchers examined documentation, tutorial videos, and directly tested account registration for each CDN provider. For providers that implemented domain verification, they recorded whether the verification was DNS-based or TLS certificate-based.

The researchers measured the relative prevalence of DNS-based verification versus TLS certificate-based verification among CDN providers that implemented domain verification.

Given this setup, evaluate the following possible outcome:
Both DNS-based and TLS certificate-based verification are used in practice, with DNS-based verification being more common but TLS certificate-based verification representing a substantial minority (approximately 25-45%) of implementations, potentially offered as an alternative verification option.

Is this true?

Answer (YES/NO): NO